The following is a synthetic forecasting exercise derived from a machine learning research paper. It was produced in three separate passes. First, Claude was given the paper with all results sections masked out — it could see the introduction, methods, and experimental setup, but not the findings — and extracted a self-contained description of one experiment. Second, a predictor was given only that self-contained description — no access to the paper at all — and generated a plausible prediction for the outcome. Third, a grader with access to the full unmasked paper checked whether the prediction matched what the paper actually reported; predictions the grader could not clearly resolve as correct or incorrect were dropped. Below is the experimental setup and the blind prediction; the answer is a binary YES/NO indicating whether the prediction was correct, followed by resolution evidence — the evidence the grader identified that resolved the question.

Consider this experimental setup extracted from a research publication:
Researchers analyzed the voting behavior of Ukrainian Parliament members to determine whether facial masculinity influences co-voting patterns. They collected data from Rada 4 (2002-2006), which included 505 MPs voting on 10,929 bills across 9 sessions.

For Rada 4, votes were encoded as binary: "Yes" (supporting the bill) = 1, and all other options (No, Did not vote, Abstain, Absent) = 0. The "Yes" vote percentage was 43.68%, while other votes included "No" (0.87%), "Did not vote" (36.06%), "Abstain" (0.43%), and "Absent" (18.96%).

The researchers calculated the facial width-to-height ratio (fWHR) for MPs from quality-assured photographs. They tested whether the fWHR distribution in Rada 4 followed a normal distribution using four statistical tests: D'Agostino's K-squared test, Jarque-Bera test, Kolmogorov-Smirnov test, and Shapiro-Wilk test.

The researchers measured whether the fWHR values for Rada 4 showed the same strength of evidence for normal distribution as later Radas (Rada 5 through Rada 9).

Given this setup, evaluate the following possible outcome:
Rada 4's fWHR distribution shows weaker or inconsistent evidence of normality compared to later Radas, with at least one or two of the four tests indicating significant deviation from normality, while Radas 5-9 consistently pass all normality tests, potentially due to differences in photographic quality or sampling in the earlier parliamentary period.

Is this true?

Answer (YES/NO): YES